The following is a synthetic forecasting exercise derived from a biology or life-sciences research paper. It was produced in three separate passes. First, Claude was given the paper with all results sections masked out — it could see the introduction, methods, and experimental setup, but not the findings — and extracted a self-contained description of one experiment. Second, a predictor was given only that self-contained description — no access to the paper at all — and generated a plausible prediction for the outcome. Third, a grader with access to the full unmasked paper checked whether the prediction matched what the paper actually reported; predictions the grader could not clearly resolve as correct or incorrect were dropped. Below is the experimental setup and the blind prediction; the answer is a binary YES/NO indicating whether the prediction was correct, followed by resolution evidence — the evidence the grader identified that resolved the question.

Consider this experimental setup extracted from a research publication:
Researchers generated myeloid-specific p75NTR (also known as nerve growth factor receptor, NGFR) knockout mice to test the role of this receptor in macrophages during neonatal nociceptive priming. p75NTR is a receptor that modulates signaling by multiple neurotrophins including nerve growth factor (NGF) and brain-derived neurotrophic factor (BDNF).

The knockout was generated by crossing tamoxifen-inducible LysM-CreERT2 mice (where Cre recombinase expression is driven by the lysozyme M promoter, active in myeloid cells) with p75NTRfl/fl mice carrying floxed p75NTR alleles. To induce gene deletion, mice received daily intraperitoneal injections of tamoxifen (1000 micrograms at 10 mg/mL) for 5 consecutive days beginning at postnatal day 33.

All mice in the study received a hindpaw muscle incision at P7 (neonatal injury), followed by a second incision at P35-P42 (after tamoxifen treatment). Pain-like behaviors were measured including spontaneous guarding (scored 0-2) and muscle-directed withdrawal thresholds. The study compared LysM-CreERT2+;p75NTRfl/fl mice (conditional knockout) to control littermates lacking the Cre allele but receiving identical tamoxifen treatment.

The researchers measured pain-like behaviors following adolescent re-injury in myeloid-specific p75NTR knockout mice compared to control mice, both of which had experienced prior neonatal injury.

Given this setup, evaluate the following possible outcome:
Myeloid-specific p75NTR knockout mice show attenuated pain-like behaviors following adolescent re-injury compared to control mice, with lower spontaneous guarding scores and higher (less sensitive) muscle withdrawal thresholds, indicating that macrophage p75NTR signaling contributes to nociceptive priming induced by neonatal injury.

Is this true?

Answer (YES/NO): NO